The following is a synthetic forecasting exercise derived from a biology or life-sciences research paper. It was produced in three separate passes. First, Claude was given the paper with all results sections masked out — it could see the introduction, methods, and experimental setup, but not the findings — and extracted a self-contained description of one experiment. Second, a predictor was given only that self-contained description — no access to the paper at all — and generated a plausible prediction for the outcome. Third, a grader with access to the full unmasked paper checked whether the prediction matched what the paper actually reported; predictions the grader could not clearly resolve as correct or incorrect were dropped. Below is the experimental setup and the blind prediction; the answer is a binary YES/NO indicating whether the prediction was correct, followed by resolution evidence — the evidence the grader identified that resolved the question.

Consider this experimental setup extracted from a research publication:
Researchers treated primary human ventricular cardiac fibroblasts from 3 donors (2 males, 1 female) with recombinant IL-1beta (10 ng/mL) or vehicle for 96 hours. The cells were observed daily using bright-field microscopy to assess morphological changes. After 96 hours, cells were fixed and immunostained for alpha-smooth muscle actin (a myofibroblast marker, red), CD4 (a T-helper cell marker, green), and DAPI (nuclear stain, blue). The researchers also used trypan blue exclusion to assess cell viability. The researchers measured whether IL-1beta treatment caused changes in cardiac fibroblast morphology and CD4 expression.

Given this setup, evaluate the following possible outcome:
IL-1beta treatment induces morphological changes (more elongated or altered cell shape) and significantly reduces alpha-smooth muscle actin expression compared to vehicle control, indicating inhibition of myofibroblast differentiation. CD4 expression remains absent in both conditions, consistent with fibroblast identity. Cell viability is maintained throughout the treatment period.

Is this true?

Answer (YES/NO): NO